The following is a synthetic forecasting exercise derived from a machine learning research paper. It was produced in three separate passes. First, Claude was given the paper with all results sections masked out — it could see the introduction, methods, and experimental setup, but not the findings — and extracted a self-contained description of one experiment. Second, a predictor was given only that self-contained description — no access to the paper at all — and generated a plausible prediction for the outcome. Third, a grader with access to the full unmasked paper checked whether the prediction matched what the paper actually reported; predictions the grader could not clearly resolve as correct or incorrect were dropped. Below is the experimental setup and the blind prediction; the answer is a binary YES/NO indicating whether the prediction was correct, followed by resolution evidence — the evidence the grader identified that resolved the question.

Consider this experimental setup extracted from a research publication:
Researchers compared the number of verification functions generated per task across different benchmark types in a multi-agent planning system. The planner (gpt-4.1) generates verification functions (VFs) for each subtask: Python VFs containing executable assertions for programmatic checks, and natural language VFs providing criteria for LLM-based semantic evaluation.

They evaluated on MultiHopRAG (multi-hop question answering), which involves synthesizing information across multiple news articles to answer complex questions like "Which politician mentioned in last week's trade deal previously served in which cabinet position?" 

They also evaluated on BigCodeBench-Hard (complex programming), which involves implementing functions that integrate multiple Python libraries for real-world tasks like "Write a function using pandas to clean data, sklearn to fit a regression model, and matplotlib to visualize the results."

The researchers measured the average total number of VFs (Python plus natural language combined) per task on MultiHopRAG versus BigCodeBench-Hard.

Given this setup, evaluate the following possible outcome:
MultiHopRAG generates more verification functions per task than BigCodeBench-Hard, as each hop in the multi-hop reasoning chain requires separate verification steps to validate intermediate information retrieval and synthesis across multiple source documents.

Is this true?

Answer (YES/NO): NO